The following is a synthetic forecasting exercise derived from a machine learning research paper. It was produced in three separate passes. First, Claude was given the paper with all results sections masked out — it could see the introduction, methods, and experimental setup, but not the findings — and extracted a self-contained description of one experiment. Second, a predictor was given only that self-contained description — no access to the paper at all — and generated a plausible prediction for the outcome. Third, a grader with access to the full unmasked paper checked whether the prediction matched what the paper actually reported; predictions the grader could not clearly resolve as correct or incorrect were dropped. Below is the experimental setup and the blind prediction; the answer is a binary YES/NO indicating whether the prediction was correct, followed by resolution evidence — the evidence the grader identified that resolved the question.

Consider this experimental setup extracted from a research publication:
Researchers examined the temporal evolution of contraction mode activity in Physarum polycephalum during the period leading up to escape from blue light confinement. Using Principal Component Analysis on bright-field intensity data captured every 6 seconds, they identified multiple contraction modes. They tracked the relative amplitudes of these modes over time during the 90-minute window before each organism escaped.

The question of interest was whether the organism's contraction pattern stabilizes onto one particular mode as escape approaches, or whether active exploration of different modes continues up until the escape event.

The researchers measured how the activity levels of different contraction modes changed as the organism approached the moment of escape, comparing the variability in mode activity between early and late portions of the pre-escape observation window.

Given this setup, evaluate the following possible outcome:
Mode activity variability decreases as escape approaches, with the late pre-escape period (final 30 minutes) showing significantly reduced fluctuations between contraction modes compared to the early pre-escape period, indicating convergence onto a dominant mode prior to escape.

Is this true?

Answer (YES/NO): YES